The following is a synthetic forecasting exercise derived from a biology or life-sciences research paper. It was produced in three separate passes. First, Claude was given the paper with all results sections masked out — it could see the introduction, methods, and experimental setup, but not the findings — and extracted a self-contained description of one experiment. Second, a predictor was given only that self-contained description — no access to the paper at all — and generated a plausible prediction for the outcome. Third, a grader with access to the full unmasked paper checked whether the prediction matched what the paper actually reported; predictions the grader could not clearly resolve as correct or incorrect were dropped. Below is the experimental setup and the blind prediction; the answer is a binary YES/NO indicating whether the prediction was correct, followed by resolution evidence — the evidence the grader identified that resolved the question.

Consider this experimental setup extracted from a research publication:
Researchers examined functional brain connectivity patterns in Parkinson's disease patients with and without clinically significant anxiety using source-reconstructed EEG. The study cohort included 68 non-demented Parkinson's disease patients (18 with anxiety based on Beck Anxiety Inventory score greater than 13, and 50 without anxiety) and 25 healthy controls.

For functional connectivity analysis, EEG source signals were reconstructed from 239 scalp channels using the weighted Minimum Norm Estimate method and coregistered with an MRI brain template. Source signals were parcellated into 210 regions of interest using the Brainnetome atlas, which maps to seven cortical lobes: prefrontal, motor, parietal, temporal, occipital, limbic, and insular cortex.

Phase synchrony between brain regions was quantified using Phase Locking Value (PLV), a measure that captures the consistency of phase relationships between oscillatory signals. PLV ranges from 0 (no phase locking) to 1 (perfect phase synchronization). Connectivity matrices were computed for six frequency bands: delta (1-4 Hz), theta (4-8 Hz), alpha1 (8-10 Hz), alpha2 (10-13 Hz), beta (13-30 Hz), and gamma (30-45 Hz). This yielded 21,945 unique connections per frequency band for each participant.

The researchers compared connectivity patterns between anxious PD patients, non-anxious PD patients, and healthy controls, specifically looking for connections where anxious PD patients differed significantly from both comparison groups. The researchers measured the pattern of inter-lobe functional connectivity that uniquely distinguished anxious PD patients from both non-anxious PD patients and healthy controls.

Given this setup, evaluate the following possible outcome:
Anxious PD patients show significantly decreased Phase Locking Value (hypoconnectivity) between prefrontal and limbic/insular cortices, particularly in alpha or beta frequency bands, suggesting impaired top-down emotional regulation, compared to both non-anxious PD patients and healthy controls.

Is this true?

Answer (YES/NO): NO